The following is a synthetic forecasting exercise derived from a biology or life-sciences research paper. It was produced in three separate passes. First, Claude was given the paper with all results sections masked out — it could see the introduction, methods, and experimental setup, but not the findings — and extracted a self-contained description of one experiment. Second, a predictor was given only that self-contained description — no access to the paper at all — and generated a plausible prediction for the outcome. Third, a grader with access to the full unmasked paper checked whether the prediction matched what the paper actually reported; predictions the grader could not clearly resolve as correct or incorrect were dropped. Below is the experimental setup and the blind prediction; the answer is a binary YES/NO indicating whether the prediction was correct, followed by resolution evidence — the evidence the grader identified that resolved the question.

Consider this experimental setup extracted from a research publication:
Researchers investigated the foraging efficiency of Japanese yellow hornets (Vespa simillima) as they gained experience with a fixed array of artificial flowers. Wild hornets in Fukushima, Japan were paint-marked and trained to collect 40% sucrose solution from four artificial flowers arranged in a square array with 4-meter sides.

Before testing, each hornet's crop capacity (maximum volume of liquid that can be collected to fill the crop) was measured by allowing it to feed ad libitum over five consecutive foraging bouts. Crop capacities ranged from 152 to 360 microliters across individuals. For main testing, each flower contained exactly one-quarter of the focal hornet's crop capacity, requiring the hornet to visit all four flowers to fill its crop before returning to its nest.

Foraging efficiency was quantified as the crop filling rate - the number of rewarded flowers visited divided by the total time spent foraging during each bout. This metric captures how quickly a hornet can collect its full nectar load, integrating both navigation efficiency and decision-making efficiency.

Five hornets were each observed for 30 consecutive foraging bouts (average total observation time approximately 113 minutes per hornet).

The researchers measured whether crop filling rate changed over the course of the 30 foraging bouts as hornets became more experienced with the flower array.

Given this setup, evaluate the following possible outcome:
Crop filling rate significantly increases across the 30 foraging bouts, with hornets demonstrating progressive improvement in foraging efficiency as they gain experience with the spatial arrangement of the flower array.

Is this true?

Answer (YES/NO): YES